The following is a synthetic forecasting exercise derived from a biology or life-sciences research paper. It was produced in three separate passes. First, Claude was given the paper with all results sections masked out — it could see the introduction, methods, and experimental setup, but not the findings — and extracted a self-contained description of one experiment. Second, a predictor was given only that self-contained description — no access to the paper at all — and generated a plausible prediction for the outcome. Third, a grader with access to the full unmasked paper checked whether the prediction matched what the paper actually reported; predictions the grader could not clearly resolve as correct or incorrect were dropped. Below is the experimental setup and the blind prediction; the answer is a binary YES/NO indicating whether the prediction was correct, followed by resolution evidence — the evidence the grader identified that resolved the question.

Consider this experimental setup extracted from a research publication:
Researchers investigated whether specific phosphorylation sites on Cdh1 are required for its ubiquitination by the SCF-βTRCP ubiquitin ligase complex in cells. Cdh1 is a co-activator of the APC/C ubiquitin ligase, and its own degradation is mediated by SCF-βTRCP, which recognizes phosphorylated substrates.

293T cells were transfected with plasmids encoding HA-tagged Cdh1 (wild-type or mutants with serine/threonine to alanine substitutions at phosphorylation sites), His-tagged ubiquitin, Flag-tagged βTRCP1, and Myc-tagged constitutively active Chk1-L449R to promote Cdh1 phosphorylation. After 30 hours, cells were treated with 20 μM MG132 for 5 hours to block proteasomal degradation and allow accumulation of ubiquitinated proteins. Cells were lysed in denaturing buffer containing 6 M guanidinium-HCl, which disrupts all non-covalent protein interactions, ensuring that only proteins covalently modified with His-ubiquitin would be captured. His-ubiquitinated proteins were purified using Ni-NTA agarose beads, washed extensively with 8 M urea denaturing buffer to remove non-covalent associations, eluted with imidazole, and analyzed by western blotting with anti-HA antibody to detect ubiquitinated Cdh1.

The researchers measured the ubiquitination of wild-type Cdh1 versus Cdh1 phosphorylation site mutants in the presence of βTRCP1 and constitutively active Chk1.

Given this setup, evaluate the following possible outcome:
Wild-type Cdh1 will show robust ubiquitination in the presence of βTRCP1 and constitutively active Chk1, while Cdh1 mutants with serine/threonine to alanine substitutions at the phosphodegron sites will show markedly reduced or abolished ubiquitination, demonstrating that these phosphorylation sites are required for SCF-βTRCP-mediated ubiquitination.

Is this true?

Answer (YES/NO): YES